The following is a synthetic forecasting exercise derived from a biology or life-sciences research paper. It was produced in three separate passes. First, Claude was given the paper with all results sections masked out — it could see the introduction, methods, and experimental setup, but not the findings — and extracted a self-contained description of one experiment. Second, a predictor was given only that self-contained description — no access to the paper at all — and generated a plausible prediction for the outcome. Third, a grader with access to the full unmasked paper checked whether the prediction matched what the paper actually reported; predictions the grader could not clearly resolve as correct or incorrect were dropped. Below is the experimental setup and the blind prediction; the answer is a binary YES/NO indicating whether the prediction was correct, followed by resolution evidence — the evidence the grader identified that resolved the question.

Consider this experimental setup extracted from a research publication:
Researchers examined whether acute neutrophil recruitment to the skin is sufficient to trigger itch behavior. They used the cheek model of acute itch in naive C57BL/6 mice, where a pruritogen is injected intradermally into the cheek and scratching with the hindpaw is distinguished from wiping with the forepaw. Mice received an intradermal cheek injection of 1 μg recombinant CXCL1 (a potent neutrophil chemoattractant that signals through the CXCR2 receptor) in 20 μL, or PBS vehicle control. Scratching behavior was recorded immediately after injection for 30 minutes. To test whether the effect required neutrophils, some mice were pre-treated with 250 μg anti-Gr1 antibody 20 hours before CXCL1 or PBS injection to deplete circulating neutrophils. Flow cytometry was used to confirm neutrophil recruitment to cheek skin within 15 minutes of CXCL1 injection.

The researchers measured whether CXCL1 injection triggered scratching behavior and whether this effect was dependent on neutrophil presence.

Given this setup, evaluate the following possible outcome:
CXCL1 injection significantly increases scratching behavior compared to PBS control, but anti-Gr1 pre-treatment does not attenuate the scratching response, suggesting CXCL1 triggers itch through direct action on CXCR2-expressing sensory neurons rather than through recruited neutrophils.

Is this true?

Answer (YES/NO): NO